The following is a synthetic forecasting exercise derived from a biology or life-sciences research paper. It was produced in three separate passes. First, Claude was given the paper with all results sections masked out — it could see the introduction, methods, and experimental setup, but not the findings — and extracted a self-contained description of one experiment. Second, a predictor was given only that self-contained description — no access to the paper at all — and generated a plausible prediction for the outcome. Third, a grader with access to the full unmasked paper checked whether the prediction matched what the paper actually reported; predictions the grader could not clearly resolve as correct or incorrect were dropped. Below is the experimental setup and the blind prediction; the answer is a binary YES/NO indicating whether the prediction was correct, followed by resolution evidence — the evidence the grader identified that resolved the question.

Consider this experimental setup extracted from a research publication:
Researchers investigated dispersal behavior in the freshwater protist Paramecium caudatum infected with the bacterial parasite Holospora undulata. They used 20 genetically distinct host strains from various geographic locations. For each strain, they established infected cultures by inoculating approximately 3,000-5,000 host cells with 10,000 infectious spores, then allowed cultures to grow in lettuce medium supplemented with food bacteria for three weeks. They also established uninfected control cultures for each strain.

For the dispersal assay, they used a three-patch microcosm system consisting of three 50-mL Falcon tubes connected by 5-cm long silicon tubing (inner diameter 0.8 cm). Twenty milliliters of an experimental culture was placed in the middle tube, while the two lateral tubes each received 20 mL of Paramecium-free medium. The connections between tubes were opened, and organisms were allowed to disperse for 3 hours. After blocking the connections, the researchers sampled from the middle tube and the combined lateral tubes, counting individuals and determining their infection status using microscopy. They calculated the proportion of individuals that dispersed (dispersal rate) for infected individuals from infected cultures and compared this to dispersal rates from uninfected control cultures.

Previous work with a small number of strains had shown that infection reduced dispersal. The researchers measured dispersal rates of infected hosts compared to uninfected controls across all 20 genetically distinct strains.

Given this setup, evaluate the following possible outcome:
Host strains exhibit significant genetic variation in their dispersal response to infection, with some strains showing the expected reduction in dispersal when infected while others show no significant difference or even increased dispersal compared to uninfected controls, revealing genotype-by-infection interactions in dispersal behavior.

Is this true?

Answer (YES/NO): NO